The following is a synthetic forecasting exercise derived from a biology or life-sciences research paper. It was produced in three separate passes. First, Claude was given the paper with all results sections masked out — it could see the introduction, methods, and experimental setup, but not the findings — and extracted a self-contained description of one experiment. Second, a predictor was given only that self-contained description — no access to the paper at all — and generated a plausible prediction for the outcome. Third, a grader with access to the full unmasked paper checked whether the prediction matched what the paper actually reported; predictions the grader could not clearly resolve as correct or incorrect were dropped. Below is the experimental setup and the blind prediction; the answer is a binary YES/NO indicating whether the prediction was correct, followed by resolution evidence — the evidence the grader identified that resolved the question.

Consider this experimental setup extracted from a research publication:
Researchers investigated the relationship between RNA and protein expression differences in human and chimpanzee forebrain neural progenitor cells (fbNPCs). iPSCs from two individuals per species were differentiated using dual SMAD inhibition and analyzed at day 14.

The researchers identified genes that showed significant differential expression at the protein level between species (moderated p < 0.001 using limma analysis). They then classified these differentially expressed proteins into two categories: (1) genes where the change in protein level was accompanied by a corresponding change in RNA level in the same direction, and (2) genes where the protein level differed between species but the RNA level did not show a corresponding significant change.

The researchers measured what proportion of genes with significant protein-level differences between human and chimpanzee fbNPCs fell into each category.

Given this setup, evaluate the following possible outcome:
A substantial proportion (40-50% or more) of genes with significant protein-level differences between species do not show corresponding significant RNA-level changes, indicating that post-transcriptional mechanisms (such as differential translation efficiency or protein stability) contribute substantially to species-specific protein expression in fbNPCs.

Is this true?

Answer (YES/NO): YES